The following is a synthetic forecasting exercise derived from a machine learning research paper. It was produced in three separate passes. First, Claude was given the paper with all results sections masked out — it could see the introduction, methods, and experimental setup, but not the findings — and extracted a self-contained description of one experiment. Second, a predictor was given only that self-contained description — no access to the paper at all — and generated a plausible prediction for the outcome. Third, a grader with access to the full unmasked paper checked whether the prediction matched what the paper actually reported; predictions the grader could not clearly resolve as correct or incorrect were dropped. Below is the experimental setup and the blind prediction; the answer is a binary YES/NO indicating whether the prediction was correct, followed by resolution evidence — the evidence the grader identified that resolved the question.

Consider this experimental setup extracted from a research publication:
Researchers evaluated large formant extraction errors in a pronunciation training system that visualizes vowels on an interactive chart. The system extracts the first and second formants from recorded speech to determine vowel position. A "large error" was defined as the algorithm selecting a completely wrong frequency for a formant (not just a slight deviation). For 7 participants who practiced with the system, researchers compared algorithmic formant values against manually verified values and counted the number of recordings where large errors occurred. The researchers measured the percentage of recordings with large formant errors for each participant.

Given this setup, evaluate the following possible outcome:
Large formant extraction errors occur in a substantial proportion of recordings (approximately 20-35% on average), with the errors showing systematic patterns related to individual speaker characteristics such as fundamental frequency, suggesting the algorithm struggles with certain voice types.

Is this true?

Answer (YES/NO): NO